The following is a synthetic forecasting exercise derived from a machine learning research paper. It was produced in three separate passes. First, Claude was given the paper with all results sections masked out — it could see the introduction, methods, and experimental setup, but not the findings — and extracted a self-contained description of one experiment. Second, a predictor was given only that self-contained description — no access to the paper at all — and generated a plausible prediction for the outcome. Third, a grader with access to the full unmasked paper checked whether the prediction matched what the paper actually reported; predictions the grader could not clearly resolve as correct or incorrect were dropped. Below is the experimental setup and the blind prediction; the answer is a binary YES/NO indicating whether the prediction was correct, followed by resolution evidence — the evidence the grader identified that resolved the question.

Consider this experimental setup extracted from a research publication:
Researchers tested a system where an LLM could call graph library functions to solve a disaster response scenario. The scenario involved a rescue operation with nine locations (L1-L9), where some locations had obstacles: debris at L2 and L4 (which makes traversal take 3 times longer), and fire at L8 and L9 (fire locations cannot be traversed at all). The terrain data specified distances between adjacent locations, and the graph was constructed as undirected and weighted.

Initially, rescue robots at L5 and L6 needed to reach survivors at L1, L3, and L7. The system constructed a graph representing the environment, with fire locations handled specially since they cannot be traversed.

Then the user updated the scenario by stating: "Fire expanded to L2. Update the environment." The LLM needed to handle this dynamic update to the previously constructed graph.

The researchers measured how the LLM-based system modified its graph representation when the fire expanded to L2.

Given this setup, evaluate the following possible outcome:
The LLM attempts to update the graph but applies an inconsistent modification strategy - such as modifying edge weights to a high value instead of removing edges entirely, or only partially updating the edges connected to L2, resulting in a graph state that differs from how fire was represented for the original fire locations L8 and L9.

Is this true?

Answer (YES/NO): NO